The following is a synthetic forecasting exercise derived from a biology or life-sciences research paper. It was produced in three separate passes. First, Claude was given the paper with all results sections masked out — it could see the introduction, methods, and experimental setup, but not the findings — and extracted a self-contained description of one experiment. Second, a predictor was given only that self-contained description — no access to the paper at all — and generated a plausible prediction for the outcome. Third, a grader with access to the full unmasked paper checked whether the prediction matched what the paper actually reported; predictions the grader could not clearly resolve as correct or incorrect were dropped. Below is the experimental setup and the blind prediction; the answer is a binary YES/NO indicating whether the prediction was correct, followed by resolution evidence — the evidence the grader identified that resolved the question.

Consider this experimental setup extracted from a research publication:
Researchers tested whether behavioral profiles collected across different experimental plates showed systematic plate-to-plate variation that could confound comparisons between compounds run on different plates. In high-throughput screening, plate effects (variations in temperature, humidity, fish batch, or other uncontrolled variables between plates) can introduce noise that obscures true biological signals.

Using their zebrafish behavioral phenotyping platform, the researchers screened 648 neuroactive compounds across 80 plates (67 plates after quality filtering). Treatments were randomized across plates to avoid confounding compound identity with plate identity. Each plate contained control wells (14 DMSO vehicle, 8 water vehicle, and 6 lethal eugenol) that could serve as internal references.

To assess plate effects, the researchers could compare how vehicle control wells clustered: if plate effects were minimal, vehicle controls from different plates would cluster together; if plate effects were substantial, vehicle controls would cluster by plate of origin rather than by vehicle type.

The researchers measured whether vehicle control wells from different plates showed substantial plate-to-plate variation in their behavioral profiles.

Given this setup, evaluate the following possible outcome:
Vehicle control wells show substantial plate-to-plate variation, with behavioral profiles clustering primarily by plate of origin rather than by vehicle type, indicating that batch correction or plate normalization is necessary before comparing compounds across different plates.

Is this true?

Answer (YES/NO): NO